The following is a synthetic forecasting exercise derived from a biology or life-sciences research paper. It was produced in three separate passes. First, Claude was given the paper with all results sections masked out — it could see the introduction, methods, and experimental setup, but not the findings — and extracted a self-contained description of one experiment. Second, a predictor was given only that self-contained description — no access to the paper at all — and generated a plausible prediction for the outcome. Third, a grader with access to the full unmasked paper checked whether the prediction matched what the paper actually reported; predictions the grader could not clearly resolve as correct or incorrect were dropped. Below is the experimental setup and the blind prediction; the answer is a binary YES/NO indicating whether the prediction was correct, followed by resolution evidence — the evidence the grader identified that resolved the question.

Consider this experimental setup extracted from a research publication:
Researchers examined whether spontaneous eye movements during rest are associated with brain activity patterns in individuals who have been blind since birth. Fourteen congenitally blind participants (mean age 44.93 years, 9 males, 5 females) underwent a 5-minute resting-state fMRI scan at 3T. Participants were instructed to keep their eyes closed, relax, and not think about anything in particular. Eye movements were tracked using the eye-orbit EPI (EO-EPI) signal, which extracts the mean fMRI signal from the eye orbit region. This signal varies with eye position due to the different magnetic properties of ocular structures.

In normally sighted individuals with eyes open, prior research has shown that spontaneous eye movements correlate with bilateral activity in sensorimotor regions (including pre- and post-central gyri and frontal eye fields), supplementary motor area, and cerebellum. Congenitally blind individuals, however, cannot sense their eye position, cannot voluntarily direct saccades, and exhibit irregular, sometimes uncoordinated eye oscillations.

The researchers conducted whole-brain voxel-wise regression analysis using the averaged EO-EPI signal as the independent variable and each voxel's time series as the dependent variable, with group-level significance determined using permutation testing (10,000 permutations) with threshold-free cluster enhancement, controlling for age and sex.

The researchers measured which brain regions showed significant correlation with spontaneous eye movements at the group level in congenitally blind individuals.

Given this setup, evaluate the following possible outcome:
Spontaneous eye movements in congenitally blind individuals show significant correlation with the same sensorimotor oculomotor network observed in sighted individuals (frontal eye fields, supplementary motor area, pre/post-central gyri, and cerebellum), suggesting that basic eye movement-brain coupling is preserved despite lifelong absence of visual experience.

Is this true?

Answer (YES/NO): NO